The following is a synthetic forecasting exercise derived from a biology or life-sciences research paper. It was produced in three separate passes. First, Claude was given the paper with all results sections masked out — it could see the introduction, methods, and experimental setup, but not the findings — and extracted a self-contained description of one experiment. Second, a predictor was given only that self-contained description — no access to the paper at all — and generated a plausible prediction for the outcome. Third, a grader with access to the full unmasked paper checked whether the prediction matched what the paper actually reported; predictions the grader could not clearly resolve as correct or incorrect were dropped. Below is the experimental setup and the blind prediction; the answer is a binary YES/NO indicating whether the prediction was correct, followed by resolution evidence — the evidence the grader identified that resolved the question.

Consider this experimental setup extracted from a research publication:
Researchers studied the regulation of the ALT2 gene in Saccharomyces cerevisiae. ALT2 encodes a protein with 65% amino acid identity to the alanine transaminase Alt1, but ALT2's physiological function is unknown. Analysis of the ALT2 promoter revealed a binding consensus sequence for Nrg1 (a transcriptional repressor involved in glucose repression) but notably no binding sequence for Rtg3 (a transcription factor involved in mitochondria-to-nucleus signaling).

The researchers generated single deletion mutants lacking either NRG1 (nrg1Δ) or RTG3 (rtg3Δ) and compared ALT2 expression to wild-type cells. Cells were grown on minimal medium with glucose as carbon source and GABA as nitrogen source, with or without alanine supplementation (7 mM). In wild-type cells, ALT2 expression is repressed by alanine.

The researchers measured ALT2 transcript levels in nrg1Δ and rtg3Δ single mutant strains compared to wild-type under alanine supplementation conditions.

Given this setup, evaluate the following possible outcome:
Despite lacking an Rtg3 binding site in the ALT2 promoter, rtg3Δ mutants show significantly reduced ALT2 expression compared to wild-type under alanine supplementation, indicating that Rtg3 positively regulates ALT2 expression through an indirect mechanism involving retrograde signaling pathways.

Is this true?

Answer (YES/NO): NO